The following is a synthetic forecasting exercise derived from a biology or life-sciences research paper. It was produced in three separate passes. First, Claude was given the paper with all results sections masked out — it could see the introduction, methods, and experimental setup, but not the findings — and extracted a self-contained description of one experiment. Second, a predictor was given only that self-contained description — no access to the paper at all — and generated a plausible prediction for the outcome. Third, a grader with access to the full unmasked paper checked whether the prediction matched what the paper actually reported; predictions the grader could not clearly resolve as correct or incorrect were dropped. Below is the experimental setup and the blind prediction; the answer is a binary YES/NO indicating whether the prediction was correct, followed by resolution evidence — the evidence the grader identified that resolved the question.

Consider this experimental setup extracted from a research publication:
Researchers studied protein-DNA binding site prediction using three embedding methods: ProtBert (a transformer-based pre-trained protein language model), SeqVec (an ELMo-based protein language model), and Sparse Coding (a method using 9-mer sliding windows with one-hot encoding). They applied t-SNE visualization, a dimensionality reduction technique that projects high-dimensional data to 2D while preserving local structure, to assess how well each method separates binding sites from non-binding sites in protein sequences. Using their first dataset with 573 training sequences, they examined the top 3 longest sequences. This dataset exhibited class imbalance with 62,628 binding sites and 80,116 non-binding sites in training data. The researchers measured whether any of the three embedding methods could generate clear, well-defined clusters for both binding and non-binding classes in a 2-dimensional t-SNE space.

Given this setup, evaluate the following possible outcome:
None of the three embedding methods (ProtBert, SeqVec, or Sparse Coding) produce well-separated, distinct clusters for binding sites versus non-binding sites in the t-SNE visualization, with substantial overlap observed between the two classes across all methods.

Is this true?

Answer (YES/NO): YES